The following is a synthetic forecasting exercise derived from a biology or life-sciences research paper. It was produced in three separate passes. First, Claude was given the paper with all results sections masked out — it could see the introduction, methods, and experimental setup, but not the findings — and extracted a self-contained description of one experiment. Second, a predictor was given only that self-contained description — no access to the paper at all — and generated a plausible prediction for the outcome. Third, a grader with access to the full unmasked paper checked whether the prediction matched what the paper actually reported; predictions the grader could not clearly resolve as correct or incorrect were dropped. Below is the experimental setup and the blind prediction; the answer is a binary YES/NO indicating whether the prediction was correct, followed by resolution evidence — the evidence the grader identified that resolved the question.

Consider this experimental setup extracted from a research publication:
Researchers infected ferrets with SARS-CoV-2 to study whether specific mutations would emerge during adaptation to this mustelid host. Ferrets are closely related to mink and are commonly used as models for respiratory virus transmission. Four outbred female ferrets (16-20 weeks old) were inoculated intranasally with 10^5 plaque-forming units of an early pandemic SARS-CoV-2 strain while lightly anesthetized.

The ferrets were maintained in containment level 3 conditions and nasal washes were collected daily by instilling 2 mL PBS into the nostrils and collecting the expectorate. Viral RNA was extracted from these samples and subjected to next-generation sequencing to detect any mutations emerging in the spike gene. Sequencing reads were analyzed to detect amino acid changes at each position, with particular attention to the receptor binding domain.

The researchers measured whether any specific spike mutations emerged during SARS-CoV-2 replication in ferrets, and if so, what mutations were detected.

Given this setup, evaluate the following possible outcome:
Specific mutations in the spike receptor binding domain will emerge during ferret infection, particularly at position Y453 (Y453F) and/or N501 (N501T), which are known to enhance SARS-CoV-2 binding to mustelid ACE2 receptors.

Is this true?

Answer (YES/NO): YES